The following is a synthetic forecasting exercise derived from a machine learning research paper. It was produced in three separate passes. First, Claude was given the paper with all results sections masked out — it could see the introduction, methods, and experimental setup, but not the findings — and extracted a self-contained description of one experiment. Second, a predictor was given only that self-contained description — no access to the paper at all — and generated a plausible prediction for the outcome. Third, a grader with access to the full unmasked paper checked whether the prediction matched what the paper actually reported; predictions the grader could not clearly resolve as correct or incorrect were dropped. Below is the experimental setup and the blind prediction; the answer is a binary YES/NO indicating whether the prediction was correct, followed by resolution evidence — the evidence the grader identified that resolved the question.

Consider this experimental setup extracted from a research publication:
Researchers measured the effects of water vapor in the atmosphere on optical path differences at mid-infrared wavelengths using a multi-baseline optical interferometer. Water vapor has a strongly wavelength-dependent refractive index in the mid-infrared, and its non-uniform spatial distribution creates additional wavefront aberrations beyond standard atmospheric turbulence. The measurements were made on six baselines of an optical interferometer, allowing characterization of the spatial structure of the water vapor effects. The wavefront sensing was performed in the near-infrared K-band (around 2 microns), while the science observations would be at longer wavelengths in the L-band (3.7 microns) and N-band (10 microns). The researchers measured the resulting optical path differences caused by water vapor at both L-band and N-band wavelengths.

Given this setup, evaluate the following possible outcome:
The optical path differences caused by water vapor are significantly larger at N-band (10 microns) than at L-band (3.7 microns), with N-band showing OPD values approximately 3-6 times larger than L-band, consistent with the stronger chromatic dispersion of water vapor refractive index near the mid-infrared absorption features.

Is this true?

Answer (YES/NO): NO